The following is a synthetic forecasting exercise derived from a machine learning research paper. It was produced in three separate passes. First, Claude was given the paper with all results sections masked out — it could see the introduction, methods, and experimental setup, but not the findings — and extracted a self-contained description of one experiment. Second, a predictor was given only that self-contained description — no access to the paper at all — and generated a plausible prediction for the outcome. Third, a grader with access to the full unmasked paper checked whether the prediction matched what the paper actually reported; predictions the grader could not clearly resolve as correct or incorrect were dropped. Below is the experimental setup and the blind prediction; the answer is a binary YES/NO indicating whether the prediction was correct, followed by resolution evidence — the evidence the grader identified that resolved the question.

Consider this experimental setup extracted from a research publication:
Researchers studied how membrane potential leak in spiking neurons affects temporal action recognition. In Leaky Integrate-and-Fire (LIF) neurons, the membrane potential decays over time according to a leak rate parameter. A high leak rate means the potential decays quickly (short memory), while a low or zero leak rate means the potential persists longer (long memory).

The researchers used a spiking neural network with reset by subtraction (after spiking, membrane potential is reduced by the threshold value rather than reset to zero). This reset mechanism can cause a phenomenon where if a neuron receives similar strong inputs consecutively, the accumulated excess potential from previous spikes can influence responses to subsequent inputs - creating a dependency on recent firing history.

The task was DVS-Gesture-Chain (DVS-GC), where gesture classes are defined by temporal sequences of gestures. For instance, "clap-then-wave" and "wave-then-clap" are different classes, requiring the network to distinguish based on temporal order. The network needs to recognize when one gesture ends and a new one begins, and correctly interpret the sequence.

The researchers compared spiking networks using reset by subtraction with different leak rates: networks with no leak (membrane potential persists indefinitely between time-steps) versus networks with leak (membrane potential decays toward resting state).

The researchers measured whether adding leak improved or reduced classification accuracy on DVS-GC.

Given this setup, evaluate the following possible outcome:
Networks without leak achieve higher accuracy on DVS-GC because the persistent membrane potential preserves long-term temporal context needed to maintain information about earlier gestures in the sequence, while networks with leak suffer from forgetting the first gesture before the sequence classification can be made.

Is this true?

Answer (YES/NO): NO